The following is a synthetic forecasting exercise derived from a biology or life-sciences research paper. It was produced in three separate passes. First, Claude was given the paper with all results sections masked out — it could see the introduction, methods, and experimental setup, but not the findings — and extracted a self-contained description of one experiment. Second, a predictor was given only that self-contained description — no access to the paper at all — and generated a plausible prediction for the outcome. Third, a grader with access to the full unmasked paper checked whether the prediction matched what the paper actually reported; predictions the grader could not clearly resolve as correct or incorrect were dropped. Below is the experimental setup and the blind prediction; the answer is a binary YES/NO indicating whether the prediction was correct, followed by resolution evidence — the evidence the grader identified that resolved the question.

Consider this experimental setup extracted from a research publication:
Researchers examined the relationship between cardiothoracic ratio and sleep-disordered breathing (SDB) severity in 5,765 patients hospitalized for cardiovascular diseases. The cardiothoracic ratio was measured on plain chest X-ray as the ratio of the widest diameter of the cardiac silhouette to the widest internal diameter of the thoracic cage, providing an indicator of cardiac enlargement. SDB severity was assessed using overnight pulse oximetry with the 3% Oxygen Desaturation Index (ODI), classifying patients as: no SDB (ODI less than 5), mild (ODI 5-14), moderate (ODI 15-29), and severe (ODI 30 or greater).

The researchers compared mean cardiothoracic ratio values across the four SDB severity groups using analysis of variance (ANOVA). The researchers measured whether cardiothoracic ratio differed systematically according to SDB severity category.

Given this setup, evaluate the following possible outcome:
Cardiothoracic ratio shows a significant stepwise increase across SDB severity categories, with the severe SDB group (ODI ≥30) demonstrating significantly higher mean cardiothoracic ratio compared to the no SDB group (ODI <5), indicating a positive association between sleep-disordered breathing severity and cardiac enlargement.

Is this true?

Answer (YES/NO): NO